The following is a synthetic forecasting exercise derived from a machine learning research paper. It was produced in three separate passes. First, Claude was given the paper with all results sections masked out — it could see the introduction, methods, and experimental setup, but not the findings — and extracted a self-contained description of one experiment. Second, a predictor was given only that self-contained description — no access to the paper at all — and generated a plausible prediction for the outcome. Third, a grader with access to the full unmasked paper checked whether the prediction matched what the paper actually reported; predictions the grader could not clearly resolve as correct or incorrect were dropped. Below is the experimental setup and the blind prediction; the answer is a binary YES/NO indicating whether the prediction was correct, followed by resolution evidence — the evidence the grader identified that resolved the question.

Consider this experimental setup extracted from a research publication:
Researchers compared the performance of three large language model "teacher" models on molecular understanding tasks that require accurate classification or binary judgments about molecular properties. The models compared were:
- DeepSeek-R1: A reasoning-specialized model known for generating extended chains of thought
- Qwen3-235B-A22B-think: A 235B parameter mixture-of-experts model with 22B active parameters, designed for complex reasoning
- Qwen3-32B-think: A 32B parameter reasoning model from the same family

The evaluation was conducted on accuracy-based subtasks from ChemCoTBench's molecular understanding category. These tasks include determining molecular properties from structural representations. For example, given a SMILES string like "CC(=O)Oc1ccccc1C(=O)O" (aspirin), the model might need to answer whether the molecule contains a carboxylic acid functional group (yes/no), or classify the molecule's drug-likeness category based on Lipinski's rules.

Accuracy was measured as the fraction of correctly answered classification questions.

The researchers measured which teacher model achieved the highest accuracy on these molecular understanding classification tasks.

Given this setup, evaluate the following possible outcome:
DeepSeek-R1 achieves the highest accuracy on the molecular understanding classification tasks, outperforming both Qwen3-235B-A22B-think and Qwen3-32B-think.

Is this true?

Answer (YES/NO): NO